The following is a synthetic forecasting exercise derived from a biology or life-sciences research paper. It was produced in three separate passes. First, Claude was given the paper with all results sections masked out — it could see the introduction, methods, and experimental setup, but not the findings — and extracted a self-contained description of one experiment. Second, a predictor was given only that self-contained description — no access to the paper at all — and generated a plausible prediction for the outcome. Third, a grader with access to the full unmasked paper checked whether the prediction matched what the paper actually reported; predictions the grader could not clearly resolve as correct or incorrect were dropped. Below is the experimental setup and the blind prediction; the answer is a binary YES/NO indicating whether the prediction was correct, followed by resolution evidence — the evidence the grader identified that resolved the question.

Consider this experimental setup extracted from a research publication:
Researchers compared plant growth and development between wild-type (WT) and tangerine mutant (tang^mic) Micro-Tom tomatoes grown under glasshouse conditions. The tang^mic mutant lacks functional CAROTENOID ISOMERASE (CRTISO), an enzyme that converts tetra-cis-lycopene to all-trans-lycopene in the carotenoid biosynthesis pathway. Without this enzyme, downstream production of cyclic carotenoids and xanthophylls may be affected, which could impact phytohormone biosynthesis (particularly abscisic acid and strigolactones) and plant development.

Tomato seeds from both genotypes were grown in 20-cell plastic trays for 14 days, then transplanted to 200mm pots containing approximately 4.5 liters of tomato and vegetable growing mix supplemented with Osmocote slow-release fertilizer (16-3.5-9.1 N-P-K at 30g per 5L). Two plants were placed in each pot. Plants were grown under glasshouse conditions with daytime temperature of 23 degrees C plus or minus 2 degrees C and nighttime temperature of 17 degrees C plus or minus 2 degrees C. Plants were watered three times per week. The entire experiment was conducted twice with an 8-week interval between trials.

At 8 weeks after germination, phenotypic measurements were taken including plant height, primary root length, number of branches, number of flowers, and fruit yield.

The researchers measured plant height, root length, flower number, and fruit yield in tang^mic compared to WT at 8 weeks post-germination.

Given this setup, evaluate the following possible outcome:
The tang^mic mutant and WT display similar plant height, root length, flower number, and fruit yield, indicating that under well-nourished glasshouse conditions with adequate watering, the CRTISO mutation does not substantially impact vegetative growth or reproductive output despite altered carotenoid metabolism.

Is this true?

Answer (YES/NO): NO